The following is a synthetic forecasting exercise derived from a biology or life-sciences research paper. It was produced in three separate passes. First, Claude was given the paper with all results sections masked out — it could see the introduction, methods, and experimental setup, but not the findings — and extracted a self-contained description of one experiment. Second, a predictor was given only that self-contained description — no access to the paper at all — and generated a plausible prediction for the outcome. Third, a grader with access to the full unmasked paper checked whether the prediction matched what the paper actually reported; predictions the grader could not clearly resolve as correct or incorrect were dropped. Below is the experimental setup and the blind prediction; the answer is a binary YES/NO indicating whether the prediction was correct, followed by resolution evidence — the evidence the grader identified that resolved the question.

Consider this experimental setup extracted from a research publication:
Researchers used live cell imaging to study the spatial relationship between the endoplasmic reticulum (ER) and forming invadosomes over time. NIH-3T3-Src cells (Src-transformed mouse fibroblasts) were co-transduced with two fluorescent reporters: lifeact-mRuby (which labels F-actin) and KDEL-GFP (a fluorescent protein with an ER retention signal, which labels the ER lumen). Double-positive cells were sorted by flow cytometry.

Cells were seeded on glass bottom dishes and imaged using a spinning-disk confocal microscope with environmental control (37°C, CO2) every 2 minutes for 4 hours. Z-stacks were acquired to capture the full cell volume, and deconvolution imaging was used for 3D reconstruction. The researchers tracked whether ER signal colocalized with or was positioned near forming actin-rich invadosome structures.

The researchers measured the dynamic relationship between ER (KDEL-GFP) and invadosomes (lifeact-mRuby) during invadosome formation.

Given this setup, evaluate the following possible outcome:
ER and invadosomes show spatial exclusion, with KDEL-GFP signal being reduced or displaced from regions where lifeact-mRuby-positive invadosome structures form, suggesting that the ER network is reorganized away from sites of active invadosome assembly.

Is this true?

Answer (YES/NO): NO